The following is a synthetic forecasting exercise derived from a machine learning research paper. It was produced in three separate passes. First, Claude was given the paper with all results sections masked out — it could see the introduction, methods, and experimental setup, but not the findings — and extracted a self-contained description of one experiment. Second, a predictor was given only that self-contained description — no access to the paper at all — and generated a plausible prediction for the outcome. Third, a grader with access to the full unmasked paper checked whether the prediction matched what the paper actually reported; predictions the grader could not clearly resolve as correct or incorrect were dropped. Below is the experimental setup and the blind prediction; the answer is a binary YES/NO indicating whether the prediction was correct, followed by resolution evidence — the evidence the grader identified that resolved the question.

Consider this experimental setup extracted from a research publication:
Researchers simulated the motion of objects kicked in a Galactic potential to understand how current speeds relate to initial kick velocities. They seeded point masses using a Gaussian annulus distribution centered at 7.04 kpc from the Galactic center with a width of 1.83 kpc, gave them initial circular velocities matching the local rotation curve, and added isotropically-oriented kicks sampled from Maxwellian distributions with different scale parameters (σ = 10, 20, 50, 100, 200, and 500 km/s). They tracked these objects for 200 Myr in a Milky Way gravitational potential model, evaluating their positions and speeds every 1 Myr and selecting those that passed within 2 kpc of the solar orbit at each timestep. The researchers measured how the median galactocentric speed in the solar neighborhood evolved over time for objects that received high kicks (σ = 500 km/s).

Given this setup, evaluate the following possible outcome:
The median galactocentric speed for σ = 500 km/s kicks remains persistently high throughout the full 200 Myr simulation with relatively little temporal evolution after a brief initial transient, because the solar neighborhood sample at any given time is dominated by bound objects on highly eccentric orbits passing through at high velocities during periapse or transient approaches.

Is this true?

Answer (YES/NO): NO